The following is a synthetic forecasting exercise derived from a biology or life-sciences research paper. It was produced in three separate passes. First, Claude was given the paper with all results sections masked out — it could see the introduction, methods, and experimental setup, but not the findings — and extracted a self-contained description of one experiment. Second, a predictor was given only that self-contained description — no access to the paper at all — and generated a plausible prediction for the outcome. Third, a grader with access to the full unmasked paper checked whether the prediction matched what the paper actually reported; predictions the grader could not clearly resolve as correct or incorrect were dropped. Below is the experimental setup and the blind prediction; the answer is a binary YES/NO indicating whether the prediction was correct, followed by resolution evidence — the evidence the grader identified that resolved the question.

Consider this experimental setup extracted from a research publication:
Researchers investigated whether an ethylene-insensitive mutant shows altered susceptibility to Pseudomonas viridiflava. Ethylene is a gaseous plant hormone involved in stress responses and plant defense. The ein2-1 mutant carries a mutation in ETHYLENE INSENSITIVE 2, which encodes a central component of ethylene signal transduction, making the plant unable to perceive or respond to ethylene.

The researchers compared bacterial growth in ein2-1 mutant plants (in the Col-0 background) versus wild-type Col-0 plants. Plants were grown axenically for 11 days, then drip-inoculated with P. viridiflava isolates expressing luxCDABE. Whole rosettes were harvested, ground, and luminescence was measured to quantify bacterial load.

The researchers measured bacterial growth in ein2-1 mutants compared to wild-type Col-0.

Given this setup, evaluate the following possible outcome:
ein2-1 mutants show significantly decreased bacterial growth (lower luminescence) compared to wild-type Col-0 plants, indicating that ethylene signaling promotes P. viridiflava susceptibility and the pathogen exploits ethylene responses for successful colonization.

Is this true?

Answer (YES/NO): NO